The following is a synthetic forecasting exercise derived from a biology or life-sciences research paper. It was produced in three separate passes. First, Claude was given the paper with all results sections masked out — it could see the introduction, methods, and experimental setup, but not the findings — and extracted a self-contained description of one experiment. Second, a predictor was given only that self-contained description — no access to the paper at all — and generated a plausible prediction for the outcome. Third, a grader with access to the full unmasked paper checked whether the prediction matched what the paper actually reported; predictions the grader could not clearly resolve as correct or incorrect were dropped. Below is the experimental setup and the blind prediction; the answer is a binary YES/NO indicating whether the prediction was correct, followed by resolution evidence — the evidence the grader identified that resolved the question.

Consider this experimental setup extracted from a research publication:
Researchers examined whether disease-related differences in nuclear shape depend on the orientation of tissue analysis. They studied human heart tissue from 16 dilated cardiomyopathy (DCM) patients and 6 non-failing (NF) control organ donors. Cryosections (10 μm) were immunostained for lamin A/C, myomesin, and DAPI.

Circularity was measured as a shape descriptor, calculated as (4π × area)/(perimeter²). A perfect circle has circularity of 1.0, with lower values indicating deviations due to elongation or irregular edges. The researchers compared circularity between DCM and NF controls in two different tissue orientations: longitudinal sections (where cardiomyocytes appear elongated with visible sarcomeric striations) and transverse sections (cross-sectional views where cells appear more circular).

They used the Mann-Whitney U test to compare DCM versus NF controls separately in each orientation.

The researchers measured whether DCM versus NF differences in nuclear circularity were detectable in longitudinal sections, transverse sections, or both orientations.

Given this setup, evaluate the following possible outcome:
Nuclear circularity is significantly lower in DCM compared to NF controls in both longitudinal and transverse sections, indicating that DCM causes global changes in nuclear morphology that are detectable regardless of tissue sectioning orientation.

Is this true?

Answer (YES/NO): NO